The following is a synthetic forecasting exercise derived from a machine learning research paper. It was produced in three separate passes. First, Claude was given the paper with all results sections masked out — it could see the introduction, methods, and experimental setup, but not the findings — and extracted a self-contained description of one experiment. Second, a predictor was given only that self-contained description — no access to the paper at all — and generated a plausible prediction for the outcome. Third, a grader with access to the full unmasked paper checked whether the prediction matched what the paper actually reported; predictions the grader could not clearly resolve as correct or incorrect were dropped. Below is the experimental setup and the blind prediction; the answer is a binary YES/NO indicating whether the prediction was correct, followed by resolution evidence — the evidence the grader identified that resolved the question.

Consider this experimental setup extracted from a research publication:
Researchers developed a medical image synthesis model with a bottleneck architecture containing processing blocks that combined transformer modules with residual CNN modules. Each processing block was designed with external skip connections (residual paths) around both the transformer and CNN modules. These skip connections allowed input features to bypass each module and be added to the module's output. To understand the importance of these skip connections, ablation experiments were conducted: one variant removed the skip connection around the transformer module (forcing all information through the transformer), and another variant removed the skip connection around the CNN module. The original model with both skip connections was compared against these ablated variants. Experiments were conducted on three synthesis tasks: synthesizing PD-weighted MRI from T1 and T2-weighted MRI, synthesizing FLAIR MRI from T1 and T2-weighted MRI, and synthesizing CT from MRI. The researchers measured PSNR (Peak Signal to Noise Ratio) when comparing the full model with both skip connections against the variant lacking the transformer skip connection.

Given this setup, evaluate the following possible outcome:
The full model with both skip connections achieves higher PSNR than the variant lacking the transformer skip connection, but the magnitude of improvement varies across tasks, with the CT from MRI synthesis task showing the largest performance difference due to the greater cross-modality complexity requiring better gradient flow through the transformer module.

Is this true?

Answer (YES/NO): NO